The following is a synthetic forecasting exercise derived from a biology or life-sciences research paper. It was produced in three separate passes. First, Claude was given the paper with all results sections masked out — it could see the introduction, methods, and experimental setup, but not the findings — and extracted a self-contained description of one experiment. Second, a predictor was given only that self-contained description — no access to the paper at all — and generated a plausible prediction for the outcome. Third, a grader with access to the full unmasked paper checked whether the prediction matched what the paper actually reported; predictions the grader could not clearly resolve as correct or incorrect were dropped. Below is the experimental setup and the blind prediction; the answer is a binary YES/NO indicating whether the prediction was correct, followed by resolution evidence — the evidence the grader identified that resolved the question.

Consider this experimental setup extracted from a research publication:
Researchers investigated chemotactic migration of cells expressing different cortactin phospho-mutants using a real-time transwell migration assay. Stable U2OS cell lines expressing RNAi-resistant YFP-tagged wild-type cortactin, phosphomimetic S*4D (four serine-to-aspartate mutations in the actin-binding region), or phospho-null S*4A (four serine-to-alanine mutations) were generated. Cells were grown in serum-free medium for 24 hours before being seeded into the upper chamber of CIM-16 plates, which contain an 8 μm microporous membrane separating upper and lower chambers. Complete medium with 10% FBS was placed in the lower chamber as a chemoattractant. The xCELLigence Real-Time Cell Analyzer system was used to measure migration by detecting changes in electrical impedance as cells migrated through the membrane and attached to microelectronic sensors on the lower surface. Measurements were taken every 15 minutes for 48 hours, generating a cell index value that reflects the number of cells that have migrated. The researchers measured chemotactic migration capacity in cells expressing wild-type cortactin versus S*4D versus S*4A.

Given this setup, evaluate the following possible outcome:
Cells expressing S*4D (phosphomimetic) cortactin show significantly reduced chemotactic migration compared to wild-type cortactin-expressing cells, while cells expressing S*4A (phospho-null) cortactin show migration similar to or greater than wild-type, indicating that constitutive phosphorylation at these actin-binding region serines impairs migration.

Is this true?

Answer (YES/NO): NO